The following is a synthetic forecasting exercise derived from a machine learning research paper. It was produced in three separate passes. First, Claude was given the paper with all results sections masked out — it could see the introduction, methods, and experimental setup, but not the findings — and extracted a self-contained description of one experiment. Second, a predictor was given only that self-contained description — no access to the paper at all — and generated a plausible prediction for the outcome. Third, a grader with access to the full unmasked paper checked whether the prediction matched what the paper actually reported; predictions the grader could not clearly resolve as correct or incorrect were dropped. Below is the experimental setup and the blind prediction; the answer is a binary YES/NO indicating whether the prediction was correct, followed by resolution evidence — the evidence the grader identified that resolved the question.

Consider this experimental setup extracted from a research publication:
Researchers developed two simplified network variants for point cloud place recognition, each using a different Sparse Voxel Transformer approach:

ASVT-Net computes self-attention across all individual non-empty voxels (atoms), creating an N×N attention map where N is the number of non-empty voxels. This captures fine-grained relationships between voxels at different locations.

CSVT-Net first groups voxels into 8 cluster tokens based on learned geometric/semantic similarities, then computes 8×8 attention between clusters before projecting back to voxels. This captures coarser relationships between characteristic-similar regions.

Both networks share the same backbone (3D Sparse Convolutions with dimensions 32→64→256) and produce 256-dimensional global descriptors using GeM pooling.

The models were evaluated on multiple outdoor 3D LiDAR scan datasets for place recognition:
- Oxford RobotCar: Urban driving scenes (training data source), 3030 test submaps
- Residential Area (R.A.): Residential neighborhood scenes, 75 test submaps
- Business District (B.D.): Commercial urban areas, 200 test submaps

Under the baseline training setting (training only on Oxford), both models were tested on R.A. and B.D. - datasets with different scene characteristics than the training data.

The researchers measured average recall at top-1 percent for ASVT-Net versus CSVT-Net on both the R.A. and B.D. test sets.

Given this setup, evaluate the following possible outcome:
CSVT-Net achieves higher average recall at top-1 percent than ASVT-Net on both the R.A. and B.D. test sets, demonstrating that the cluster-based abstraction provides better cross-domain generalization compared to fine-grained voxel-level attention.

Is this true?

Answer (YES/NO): YES